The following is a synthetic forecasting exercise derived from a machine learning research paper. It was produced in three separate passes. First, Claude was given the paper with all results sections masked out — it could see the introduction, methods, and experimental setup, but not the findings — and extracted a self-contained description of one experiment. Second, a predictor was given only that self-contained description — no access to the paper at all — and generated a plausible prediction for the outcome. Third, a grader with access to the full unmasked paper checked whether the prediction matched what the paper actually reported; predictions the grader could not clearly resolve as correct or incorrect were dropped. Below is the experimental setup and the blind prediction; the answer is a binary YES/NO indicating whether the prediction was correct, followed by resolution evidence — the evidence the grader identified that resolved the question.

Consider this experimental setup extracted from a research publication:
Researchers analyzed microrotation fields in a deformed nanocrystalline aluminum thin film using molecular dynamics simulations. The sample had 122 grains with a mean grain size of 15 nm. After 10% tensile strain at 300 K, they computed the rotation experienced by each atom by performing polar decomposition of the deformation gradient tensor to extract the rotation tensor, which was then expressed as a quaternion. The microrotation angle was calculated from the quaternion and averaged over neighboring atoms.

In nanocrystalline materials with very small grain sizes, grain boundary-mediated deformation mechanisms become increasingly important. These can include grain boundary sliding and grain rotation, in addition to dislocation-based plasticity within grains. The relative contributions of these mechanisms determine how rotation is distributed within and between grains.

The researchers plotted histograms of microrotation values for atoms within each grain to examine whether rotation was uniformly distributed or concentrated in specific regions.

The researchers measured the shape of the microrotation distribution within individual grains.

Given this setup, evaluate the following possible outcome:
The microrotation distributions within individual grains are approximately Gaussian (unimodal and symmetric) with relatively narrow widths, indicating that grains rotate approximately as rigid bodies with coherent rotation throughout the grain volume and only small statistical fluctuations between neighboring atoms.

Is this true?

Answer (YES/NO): NO